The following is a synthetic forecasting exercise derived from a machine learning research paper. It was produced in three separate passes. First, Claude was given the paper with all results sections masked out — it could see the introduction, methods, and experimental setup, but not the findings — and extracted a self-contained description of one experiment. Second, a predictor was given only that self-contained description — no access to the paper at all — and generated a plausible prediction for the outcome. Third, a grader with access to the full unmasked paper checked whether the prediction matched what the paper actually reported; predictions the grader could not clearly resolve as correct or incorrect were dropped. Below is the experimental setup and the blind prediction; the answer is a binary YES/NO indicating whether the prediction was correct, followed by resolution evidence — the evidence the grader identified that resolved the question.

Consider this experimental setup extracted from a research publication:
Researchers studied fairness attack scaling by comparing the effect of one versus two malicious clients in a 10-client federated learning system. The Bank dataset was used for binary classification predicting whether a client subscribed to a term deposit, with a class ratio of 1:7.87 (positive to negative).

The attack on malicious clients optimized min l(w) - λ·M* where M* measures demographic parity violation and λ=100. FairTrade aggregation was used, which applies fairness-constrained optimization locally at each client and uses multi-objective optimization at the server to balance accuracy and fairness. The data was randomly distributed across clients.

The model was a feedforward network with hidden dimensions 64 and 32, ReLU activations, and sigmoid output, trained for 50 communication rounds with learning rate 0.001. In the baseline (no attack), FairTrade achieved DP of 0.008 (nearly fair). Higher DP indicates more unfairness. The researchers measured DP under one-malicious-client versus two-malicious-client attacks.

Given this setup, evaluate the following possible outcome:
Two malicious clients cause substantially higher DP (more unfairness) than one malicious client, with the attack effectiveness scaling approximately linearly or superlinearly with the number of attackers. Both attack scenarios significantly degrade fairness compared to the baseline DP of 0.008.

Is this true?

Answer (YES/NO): YES